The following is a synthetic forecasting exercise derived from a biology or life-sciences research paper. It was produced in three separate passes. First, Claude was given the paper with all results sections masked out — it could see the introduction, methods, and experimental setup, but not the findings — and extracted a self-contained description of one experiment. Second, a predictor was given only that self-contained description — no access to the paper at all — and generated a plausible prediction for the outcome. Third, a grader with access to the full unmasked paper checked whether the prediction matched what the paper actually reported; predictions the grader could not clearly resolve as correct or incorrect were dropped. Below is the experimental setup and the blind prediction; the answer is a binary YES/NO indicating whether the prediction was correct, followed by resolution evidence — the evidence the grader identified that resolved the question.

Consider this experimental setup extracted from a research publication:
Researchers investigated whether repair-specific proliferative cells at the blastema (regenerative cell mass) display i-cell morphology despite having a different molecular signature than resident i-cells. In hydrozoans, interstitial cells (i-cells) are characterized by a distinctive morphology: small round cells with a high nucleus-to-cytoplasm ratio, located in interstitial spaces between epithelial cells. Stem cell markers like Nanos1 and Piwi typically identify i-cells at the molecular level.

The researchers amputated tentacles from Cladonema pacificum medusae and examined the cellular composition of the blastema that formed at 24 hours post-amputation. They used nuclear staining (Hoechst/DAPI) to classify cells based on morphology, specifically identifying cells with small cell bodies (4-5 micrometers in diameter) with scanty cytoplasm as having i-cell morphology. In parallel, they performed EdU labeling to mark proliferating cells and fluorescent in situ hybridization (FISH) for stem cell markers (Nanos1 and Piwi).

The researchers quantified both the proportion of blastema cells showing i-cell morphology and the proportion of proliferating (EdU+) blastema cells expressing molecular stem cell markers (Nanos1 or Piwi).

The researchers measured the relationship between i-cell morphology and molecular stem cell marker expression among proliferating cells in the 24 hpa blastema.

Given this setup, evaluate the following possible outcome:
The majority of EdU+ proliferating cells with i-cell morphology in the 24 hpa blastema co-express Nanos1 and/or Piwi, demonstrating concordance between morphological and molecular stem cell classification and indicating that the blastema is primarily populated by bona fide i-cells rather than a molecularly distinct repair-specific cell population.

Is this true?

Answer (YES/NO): NO